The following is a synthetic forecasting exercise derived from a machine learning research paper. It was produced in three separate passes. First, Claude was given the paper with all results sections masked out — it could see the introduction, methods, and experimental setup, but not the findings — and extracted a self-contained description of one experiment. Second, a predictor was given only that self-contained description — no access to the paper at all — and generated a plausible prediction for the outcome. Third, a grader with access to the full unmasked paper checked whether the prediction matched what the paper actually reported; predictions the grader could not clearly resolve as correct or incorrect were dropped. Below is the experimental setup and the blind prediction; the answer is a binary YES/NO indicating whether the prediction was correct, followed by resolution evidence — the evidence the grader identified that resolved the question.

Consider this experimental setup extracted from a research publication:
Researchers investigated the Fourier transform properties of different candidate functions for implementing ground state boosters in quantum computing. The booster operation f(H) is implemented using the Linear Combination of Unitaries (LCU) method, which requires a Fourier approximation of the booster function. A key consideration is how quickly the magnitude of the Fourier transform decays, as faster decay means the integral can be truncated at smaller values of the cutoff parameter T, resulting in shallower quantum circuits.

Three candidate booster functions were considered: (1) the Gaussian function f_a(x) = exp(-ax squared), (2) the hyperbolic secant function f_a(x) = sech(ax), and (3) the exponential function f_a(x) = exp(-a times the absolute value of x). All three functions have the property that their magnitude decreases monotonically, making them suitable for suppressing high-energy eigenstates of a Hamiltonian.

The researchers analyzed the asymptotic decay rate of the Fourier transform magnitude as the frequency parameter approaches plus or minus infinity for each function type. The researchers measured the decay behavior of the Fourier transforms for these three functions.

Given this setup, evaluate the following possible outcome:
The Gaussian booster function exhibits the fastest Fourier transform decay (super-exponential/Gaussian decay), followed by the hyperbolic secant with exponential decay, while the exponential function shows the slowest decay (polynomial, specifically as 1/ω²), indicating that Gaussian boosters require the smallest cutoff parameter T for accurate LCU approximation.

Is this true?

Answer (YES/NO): YES